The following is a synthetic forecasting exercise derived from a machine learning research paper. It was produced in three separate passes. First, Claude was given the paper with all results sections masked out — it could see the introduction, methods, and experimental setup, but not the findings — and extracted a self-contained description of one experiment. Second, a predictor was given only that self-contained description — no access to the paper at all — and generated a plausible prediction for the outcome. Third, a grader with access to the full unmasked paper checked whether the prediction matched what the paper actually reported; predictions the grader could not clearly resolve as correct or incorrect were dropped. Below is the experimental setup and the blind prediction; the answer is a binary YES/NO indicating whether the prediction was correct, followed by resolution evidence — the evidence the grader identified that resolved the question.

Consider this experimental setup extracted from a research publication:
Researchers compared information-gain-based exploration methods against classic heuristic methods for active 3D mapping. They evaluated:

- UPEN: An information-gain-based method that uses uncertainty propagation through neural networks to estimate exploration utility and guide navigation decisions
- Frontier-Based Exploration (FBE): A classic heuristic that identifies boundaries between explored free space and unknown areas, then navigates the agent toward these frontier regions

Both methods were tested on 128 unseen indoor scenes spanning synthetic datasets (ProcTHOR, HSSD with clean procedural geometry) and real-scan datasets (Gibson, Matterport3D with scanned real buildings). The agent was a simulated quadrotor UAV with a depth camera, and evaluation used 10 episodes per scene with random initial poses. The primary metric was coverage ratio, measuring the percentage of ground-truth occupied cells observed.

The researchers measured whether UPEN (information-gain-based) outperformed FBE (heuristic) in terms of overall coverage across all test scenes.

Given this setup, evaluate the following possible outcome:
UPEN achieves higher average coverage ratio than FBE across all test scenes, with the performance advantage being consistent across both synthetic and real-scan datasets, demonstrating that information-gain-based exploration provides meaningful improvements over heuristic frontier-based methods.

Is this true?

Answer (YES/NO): NO